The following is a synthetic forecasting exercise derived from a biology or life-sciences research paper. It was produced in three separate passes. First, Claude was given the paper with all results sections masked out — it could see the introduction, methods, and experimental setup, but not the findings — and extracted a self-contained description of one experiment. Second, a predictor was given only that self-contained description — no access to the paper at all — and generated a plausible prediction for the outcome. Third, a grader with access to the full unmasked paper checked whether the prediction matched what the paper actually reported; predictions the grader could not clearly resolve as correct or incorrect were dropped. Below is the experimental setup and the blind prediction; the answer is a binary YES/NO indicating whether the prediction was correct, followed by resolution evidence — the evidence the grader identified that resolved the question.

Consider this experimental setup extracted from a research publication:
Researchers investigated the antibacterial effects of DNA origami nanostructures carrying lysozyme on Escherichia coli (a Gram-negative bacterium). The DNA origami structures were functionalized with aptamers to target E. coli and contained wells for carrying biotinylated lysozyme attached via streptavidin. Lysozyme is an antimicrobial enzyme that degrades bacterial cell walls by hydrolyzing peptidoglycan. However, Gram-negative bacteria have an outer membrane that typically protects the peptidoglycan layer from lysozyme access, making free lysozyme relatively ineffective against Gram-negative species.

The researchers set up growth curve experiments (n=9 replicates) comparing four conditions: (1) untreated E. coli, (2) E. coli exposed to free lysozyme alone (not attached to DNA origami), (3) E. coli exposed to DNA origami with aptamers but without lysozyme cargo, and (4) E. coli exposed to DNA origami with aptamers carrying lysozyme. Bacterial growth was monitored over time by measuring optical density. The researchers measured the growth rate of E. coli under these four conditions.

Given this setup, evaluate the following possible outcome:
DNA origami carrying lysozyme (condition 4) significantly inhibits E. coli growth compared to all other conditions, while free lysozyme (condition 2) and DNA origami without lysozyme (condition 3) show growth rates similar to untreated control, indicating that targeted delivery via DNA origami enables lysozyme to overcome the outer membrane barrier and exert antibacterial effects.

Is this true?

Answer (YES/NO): NO